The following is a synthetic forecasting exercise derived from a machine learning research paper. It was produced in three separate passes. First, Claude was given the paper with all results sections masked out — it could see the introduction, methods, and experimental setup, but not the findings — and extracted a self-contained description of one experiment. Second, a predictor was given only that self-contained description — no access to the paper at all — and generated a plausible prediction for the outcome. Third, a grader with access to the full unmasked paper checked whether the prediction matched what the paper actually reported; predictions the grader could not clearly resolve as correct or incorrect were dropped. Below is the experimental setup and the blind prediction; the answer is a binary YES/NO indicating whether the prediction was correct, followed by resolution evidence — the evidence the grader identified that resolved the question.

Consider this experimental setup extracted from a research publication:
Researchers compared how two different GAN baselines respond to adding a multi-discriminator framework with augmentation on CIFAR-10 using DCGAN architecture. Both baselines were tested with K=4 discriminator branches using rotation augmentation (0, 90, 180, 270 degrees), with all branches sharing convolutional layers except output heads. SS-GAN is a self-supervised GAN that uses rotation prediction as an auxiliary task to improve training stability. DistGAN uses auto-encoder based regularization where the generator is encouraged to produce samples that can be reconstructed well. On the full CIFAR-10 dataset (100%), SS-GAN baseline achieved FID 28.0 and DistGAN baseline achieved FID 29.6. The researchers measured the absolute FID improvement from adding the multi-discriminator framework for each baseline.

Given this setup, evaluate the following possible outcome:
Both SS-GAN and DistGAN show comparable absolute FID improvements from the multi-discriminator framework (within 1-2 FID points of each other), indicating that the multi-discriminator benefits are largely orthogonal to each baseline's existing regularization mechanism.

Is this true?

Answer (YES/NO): NO